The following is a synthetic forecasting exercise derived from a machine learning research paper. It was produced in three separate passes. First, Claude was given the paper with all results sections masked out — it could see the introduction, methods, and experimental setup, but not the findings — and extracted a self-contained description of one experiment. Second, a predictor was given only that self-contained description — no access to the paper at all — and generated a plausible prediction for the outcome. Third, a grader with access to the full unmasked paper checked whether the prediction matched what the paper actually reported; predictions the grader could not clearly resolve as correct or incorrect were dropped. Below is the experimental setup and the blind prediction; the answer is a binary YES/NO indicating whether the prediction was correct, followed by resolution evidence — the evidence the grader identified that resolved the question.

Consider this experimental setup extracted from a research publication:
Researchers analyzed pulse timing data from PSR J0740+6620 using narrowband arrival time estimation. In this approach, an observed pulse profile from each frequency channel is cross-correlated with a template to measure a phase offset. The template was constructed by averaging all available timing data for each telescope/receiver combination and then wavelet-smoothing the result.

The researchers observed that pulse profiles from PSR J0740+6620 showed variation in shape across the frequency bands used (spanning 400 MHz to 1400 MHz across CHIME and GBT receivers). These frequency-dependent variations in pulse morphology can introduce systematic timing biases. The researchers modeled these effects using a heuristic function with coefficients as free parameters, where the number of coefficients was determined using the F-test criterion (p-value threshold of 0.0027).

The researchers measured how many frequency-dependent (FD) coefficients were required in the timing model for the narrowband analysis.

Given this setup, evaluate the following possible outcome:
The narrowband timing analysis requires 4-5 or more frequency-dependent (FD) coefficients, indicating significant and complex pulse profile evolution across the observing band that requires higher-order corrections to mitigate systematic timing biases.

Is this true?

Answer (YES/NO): NO